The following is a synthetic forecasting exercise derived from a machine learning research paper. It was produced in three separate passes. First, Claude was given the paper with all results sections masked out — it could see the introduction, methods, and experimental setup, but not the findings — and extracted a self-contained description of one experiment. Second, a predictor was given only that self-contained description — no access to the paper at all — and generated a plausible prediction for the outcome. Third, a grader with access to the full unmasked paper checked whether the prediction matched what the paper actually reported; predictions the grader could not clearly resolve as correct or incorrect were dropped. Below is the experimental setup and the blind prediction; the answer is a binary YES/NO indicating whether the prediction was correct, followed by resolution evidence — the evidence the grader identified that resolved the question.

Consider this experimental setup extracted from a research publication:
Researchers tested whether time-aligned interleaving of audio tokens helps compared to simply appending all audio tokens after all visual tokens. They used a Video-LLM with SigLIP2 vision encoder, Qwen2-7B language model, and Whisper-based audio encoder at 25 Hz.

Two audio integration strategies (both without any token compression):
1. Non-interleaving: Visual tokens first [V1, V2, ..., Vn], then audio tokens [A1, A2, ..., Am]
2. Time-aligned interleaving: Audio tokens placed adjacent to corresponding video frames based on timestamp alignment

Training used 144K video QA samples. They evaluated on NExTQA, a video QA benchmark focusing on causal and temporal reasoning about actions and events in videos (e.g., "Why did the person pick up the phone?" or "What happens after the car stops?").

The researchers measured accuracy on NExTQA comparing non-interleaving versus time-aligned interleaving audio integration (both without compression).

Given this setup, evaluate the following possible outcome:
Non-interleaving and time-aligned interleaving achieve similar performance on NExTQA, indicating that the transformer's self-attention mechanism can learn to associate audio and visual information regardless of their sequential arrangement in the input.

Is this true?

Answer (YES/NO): YES